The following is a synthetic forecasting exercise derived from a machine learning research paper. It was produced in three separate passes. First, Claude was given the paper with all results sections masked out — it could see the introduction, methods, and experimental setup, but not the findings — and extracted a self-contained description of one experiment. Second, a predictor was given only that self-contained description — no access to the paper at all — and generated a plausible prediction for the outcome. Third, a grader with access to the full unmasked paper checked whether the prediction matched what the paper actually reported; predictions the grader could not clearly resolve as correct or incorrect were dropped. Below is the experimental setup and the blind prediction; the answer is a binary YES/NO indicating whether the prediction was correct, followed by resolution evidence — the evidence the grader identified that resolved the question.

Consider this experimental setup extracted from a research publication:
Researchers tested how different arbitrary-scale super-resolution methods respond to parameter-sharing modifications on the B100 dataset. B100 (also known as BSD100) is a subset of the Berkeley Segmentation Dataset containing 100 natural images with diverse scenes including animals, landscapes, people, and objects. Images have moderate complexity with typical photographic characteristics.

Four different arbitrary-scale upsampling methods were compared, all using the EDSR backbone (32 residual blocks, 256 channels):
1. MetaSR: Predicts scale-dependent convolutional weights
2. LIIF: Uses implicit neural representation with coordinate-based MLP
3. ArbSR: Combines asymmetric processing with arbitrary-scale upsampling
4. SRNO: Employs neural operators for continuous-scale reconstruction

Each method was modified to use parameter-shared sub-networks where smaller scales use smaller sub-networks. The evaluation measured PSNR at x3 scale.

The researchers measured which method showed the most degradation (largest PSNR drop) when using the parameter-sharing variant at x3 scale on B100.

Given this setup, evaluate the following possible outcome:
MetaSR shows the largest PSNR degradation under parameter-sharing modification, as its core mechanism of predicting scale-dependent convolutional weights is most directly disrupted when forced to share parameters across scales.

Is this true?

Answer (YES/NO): NO